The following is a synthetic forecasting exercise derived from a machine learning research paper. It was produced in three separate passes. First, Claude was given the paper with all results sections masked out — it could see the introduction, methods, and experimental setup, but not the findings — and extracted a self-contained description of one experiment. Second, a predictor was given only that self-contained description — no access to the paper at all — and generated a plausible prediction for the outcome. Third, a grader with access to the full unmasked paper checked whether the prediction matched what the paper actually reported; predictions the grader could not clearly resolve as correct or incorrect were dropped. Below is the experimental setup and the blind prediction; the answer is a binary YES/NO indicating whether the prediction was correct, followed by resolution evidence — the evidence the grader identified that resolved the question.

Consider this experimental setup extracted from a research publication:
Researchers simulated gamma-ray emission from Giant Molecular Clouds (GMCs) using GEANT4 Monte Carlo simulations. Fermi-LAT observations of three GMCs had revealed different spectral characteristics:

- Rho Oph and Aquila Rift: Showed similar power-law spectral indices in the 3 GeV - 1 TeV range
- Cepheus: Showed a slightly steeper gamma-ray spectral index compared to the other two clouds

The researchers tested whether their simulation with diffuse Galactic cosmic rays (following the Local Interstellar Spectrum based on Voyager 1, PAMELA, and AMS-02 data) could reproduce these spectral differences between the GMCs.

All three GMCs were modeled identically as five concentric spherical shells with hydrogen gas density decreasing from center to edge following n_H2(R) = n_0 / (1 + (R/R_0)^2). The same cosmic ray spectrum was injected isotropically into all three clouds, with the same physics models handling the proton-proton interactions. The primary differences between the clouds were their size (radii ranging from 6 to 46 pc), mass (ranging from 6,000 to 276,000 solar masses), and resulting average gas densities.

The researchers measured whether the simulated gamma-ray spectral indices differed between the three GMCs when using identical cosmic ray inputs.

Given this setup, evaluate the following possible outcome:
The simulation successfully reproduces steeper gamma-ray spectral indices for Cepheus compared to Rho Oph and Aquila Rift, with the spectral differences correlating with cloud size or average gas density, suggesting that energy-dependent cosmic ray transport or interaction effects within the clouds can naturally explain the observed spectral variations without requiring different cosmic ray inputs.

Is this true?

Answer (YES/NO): NO